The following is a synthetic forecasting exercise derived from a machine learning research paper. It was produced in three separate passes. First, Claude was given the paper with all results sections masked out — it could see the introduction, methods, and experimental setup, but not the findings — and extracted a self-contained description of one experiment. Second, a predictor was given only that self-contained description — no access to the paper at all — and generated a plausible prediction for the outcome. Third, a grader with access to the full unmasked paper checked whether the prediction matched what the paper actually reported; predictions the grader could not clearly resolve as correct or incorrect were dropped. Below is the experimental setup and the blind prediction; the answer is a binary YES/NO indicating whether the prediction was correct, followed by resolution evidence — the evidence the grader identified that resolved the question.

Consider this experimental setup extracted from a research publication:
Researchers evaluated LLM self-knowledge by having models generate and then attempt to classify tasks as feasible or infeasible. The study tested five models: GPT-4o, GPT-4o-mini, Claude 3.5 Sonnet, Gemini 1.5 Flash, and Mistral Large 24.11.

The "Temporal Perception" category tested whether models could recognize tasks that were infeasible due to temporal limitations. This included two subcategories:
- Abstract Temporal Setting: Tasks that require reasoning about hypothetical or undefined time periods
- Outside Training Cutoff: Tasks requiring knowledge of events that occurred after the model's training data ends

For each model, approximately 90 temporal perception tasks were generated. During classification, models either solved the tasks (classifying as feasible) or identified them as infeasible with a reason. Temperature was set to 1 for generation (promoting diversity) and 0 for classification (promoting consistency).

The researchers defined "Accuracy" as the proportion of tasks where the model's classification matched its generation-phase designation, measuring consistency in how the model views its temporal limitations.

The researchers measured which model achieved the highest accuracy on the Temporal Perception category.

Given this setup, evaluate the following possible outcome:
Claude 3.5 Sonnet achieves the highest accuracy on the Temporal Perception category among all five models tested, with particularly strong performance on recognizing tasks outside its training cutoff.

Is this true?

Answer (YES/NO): NO